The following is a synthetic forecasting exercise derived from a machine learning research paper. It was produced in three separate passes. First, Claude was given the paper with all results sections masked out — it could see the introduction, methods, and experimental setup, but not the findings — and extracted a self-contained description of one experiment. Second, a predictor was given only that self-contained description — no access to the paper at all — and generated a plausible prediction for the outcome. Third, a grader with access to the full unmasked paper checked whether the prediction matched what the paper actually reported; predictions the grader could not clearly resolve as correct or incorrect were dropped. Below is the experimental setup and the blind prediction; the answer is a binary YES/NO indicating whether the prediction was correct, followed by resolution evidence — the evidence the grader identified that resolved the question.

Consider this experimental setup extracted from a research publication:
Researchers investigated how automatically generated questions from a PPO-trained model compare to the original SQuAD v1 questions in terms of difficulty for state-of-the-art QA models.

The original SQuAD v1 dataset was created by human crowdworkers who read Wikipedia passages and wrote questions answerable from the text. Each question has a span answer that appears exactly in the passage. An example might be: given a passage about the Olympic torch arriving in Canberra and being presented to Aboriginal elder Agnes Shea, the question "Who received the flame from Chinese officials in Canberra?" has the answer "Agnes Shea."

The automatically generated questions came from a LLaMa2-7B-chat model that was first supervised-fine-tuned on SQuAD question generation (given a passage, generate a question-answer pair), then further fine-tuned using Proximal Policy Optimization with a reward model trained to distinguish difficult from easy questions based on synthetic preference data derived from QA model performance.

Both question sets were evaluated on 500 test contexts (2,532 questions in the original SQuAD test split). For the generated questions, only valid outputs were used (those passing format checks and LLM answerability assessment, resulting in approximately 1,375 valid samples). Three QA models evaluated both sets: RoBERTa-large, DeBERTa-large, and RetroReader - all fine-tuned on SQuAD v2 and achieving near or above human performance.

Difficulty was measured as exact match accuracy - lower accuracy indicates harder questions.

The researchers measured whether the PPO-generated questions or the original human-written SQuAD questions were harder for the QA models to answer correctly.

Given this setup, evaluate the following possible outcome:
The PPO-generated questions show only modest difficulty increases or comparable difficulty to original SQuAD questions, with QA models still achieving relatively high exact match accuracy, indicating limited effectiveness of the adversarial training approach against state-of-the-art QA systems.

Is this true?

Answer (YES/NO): NO